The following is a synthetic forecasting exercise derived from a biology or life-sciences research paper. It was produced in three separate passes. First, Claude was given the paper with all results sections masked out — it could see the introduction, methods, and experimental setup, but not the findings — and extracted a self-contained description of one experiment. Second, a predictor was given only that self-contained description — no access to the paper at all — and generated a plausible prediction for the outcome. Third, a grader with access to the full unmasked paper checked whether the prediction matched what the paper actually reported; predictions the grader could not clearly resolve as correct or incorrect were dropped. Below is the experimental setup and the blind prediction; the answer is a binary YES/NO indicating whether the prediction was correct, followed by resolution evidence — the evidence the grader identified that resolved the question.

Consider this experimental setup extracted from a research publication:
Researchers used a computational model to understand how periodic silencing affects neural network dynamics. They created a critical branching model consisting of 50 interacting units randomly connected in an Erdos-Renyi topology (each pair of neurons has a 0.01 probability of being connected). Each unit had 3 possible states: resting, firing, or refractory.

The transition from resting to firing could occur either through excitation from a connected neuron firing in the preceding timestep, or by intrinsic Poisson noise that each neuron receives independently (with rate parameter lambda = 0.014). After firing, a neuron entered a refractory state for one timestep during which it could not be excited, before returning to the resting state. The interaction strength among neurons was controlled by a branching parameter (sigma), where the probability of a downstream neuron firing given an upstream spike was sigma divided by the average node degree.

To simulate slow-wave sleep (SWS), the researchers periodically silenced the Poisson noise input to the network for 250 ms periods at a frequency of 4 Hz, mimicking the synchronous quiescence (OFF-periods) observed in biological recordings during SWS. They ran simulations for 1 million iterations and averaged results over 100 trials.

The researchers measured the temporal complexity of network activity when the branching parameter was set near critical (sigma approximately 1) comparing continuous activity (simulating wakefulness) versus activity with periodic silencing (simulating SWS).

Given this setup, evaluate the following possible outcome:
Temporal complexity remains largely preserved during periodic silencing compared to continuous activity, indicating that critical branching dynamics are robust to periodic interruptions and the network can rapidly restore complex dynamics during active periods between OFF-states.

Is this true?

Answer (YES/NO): NO